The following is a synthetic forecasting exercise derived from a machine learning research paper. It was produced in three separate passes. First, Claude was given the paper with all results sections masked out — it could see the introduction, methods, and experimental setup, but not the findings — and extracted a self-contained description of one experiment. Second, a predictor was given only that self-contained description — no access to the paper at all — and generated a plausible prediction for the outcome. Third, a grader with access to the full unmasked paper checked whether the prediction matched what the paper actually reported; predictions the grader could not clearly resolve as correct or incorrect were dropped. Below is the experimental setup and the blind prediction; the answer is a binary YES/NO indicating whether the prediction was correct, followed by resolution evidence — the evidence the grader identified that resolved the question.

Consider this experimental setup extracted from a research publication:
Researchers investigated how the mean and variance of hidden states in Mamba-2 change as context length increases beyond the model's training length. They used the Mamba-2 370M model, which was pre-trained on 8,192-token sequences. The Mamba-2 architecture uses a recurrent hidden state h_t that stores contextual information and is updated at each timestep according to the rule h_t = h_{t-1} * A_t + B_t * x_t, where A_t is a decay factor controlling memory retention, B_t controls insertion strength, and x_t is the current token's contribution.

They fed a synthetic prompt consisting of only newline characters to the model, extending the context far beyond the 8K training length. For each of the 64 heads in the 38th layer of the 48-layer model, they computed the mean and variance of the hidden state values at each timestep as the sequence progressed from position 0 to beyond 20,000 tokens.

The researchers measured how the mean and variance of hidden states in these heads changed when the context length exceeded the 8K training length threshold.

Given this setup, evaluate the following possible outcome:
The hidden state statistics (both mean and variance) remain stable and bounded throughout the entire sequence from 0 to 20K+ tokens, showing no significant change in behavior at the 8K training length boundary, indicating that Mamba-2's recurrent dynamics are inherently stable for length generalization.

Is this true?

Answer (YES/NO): NO